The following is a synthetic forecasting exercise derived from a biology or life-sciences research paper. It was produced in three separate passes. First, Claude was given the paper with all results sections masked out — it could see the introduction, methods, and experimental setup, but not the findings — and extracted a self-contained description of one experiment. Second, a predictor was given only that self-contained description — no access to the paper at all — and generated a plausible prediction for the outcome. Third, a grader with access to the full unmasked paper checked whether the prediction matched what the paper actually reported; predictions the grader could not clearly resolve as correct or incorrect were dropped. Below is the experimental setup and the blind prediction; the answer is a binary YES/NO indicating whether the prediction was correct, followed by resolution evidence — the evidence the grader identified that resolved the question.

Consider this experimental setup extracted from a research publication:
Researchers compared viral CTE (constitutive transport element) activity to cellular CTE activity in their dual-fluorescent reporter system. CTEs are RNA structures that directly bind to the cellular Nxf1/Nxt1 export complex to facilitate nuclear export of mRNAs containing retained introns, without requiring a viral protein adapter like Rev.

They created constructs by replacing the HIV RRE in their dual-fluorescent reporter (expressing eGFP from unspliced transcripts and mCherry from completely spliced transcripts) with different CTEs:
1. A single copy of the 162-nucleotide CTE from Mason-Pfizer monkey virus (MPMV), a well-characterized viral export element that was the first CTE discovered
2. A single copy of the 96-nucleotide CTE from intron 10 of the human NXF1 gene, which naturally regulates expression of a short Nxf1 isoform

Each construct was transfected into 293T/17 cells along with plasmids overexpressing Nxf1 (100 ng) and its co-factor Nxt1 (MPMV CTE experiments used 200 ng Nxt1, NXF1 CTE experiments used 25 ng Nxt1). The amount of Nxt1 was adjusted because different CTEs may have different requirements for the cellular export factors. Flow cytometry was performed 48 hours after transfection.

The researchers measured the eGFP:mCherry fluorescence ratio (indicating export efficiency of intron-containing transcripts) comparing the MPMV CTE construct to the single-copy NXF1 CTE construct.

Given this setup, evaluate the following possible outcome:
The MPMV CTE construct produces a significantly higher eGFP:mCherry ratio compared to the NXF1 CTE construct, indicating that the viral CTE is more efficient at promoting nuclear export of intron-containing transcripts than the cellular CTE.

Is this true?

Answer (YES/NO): YES